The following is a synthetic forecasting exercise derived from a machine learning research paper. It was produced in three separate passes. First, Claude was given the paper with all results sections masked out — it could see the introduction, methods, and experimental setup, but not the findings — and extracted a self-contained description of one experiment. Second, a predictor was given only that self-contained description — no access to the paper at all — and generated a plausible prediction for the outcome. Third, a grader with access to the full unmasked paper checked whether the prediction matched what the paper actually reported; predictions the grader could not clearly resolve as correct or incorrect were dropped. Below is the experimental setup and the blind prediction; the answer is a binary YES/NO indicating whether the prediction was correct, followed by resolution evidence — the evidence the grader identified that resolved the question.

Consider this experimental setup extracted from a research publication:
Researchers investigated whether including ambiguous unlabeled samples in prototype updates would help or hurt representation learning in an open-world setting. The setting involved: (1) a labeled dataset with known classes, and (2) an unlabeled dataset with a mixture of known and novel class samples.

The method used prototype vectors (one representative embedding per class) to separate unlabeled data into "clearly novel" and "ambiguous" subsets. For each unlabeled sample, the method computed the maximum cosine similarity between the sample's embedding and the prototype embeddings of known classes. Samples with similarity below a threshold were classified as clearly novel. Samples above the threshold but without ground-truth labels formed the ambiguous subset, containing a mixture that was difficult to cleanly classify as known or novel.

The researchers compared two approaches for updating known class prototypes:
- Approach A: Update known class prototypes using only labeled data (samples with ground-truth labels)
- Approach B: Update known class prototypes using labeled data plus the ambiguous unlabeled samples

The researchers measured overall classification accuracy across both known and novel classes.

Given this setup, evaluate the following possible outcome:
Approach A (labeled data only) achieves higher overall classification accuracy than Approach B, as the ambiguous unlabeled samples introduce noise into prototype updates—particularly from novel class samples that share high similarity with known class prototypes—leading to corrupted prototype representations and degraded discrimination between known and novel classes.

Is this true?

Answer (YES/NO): YES